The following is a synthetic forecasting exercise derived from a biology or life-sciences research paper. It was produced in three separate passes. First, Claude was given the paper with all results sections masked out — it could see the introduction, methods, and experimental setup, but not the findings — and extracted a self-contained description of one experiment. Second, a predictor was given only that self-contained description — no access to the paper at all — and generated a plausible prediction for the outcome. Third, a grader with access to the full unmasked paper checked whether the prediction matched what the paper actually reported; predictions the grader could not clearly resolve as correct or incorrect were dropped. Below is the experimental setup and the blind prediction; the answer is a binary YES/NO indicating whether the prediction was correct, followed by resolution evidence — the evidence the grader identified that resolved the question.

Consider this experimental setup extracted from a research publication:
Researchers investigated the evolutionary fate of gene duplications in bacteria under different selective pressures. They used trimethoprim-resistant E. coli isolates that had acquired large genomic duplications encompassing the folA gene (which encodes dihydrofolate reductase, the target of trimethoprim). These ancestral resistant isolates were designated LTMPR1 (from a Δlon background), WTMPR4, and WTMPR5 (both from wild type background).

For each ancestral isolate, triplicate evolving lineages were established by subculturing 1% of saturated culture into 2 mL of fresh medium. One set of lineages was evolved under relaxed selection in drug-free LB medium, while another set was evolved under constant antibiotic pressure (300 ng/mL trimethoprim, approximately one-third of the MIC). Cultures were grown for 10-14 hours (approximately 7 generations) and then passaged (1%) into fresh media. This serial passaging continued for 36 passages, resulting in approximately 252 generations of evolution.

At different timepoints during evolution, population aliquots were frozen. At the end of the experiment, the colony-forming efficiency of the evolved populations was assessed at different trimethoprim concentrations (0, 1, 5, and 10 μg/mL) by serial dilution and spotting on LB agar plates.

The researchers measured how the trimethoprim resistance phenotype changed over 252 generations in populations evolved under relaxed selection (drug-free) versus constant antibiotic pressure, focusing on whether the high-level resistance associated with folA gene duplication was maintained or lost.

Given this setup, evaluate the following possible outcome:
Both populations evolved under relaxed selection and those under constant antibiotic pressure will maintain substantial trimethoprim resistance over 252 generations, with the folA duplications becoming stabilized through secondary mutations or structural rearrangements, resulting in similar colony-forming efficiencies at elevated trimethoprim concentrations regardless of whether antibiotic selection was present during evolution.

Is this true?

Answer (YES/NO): NO